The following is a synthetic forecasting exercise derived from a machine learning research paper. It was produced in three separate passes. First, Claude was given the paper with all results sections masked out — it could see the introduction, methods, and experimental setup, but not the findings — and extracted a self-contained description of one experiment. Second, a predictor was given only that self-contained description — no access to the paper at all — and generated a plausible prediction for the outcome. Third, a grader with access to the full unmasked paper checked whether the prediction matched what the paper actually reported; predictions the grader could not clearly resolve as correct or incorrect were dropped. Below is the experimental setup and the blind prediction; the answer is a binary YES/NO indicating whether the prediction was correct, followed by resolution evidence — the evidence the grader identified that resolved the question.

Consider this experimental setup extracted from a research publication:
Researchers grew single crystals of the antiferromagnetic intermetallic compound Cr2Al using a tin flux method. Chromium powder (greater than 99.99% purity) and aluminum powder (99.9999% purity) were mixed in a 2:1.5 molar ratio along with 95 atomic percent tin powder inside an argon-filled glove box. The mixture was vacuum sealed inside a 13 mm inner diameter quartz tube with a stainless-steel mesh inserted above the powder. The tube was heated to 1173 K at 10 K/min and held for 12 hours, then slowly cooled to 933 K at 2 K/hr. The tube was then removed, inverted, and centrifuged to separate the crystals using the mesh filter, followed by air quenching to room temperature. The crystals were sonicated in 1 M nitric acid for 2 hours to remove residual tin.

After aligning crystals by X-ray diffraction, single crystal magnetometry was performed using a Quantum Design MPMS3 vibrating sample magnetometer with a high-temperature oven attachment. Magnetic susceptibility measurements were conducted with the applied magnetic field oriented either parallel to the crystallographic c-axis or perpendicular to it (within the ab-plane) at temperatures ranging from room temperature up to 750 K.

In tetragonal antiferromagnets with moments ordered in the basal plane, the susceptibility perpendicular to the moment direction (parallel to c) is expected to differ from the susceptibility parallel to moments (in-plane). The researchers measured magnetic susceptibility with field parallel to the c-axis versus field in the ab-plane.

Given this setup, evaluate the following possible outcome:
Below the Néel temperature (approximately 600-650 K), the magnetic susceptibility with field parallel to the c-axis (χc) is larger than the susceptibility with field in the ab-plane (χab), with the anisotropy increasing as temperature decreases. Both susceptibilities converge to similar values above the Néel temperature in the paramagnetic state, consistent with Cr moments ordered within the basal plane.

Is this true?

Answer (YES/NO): YES